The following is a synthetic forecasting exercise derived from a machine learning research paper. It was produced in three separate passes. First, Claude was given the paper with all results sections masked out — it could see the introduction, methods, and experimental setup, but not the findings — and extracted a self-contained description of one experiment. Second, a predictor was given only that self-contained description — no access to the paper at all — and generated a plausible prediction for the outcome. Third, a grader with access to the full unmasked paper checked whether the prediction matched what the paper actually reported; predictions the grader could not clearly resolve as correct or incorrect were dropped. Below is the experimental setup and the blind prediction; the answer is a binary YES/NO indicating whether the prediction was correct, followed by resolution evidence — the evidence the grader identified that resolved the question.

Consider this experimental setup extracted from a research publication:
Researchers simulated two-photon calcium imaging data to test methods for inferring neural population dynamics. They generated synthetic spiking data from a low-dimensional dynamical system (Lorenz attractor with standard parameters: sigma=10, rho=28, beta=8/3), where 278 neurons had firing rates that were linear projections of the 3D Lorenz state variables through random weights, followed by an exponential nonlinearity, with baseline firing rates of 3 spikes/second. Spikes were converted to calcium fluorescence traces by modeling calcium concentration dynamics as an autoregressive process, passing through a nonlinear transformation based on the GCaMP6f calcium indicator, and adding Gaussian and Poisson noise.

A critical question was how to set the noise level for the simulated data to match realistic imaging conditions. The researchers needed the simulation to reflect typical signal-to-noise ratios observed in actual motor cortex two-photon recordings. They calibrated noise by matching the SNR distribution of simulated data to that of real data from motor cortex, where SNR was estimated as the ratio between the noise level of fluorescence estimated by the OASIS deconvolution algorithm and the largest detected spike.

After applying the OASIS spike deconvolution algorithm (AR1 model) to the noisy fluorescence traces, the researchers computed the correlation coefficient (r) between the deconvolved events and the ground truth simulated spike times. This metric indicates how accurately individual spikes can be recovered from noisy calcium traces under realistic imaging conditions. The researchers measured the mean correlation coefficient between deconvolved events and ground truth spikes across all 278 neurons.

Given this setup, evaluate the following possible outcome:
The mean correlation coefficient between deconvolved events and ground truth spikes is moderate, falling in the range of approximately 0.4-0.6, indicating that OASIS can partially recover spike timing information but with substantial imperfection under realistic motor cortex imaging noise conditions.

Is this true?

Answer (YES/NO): NO